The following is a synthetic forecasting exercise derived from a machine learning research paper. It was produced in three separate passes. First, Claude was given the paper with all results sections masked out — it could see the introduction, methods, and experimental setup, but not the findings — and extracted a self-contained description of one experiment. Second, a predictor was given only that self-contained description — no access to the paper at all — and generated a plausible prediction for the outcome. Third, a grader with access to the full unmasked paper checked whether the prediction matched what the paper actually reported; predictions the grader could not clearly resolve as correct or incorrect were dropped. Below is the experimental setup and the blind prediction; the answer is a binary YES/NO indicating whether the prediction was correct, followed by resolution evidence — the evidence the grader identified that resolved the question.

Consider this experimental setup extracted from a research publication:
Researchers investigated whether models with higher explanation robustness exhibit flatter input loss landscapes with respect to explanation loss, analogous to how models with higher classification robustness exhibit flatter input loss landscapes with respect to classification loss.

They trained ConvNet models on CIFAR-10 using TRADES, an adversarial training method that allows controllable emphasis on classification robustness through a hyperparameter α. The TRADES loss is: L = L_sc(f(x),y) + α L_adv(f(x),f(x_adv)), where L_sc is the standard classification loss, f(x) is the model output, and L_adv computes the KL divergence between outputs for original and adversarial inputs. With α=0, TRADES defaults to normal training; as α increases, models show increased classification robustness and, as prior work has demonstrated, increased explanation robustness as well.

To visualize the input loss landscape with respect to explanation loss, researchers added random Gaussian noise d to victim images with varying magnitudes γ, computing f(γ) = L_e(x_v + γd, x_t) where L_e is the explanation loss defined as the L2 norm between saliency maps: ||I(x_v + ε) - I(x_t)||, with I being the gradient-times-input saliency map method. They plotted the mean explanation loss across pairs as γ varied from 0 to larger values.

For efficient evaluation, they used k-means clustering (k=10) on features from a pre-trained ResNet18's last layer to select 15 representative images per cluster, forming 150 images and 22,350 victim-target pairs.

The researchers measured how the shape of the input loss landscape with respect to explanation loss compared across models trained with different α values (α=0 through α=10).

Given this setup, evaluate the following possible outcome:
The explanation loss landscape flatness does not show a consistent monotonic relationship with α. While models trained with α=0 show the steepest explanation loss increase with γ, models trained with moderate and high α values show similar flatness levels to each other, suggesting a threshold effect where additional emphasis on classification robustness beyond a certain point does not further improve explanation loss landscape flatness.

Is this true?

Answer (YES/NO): NO